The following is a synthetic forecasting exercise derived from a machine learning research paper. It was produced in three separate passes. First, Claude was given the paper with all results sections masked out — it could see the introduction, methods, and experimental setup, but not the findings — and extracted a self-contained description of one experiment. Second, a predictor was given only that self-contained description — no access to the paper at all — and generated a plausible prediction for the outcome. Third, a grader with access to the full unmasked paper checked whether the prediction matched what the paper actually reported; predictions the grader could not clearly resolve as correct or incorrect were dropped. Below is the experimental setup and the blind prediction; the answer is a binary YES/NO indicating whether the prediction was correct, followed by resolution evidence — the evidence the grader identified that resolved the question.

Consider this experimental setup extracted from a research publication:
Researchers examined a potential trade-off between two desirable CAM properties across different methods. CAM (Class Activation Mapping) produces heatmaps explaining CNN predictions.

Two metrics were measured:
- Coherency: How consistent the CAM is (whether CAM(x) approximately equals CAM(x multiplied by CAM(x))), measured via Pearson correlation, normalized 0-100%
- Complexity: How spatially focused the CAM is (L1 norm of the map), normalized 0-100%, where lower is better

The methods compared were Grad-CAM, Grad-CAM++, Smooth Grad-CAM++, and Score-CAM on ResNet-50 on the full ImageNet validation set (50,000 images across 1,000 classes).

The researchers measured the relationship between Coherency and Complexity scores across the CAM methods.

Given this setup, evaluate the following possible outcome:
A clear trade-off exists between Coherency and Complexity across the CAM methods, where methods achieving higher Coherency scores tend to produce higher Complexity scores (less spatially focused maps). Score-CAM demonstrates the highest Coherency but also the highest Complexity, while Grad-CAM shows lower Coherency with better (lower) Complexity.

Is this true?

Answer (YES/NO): NO